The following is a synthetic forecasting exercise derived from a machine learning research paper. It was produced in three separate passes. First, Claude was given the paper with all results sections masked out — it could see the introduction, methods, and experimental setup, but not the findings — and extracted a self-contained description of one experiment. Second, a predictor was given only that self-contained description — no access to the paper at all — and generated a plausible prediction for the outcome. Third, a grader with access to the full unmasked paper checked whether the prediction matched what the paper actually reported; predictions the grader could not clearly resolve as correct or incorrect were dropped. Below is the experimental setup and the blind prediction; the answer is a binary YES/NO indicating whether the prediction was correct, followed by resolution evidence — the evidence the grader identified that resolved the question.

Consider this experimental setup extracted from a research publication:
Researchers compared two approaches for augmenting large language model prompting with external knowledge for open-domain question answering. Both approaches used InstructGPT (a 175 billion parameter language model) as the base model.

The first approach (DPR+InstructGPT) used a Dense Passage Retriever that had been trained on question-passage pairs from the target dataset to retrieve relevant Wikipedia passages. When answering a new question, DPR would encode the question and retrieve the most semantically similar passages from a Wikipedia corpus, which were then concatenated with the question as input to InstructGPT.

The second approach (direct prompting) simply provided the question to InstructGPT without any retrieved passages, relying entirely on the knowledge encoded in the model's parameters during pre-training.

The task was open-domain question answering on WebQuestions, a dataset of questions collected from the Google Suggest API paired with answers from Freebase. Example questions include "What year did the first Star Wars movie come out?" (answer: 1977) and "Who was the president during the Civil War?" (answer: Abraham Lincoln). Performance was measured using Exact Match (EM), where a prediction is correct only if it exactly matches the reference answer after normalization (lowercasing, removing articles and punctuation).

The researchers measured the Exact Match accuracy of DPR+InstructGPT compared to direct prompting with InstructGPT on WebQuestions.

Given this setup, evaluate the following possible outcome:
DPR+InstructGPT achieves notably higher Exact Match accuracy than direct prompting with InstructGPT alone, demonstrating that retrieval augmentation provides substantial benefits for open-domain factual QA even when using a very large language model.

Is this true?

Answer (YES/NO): NO